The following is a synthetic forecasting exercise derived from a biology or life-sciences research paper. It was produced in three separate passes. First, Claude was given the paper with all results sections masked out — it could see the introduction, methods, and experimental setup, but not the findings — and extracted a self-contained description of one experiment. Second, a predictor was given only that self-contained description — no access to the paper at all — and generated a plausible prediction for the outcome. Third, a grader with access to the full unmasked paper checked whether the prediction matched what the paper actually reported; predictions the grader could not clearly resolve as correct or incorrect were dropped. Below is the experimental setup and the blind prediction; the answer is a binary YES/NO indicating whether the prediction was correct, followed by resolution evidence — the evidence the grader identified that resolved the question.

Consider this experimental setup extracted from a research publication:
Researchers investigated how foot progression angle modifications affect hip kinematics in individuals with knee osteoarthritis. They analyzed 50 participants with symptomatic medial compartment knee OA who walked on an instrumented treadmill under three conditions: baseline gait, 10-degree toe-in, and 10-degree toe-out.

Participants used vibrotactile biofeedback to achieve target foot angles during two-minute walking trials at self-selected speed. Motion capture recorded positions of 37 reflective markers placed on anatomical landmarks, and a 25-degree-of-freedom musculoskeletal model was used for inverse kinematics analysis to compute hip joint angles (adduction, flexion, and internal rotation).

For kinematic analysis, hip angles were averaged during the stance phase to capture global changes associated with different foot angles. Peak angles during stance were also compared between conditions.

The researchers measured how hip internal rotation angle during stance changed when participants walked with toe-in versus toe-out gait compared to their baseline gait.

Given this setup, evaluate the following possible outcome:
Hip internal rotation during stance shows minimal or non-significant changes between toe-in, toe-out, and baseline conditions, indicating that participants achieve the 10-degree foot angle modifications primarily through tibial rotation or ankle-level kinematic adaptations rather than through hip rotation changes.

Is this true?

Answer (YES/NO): NO